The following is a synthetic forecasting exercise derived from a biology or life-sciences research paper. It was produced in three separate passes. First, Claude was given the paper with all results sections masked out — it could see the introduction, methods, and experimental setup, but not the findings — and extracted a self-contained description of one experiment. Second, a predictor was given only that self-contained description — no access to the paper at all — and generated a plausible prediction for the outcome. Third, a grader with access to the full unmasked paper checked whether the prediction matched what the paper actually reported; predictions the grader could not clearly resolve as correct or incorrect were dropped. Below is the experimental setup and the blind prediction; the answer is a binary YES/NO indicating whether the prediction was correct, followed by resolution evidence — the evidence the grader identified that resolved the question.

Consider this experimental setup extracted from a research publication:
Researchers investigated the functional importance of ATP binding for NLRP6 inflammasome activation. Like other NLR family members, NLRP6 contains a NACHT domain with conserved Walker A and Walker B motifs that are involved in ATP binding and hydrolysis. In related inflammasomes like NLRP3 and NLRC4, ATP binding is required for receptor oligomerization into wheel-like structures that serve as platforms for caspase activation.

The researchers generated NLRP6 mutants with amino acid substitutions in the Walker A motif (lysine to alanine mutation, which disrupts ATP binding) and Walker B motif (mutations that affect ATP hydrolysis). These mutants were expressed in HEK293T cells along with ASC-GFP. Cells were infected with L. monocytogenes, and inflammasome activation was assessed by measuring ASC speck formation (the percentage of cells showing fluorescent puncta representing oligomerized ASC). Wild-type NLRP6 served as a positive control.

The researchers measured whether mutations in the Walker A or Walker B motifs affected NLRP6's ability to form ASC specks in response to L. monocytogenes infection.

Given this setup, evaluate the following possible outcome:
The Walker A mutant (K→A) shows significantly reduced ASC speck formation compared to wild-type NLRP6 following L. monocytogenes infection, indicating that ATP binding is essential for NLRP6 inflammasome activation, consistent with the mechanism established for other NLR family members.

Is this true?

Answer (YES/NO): YES